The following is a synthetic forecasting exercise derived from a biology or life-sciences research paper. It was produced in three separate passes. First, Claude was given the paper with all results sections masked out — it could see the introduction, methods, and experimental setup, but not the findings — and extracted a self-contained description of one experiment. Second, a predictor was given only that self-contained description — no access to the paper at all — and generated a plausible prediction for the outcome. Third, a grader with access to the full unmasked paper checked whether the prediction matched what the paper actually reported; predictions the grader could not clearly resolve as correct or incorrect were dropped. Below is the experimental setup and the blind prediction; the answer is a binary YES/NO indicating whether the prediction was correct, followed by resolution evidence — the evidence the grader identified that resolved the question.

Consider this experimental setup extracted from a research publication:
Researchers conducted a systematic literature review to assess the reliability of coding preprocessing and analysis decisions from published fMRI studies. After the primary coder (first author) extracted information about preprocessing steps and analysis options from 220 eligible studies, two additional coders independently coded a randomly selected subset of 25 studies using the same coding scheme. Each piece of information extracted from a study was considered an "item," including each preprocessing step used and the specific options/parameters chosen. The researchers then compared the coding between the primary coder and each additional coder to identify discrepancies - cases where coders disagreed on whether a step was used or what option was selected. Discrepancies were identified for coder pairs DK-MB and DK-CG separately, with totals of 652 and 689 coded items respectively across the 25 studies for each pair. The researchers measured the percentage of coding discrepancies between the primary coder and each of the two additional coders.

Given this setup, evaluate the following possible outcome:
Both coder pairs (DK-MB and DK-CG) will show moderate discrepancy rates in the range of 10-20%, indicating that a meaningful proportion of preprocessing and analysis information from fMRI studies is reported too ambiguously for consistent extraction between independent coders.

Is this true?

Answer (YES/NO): NO